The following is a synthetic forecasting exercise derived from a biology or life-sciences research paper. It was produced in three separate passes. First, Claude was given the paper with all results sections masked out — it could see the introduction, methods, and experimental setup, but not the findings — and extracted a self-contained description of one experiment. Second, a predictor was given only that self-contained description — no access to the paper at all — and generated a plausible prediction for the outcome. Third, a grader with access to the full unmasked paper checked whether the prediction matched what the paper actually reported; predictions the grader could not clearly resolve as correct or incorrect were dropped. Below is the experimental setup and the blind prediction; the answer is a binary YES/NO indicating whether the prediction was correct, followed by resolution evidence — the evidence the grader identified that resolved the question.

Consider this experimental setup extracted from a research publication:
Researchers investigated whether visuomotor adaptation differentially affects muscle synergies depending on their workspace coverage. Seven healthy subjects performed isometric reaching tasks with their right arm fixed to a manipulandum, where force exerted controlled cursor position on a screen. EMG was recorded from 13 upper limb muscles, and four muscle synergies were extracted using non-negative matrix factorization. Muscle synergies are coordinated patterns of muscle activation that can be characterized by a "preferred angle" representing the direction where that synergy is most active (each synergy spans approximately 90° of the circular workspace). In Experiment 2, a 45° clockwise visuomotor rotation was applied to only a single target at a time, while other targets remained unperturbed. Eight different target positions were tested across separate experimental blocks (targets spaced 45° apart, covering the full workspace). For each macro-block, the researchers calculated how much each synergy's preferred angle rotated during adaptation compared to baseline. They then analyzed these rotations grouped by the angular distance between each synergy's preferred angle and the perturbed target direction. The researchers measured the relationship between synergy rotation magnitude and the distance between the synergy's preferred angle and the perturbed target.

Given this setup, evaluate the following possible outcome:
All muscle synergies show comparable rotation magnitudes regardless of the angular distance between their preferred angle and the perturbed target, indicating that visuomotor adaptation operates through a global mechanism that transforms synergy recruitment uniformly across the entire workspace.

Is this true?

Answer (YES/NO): NO